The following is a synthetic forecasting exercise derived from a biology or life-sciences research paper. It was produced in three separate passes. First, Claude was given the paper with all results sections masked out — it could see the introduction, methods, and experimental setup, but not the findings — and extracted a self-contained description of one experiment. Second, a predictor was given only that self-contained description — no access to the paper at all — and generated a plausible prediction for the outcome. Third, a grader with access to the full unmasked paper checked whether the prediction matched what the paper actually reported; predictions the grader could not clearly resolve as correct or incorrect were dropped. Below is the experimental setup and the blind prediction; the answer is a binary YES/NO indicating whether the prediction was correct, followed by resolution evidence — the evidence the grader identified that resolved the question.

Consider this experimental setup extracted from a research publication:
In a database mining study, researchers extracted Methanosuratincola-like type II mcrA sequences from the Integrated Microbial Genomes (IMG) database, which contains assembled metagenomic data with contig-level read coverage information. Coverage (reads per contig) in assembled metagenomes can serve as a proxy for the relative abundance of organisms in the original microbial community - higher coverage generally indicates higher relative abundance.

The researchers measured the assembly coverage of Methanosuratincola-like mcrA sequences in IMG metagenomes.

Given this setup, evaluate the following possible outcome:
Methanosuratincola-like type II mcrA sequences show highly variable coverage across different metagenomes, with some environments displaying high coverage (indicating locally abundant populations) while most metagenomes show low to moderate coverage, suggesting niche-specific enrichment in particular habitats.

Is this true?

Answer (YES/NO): NO